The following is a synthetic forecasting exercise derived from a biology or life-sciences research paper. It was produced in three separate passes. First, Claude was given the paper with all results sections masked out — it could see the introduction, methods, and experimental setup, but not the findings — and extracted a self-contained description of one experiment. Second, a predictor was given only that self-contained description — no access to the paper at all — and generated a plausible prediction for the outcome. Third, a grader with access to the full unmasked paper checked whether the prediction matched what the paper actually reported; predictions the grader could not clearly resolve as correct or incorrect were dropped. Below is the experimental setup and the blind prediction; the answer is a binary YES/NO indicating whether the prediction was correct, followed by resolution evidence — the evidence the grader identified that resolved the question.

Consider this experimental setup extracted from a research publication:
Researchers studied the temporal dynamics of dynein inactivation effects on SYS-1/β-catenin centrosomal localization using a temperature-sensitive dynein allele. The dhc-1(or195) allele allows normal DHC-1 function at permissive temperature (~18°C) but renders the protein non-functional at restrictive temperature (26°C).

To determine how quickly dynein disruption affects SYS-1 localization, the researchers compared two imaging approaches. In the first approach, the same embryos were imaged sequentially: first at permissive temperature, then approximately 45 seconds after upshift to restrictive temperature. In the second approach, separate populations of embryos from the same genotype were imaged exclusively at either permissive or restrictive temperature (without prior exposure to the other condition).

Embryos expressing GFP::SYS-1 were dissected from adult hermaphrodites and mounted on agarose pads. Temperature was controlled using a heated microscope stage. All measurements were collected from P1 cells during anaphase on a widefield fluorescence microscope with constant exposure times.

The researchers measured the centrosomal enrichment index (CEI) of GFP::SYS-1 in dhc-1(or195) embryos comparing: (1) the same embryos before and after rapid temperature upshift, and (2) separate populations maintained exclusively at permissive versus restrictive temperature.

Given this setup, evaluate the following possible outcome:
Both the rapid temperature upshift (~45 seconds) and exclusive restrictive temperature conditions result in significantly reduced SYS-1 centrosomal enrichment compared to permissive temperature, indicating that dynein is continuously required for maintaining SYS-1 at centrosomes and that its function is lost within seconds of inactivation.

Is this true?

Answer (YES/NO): YES